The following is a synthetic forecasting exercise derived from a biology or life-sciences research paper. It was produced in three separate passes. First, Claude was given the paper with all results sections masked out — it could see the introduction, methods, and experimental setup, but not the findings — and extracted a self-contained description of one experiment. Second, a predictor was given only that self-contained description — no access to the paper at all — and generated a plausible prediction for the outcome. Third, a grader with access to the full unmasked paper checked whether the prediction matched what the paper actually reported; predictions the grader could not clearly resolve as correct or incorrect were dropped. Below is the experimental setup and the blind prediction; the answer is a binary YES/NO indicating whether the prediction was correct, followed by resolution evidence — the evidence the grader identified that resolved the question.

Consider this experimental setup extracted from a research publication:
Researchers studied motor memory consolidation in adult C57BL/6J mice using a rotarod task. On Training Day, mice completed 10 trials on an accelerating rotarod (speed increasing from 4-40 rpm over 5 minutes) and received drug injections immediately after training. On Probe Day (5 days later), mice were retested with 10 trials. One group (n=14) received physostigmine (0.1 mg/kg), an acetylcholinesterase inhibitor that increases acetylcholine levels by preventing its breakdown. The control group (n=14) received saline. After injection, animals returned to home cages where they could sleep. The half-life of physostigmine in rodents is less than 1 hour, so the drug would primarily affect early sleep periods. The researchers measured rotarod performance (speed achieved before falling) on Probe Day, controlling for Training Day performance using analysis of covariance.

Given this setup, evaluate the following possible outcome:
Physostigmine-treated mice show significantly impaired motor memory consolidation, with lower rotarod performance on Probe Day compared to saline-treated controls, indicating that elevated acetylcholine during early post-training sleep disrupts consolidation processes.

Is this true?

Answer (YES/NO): YES